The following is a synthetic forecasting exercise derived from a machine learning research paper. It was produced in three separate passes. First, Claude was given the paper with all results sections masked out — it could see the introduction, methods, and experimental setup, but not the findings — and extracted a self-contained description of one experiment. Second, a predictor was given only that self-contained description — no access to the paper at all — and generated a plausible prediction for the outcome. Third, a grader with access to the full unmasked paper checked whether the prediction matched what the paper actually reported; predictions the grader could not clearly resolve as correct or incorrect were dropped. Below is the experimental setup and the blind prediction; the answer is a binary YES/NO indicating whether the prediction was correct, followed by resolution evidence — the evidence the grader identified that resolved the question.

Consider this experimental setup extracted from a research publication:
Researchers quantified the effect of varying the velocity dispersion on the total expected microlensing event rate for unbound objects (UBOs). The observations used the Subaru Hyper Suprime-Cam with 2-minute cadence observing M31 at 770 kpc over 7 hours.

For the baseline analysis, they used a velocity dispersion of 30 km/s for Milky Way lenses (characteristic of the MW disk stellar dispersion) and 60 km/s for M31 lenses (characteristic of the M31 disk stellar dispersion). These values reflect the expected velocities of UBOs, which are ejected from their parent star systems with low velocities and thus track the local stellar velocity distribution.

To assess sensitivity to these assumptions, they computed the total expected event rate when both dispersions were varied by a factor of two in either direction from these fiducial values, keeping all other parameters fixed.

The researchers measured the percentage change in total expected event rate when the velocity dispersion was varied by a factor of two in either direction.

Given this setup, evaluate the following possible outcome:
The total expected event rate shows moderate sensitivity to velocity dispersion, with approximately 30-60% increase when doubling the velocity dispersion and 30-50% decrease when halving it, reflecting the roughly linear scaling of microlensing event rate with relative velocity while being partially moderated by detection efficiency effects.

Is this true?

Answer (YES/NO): NO